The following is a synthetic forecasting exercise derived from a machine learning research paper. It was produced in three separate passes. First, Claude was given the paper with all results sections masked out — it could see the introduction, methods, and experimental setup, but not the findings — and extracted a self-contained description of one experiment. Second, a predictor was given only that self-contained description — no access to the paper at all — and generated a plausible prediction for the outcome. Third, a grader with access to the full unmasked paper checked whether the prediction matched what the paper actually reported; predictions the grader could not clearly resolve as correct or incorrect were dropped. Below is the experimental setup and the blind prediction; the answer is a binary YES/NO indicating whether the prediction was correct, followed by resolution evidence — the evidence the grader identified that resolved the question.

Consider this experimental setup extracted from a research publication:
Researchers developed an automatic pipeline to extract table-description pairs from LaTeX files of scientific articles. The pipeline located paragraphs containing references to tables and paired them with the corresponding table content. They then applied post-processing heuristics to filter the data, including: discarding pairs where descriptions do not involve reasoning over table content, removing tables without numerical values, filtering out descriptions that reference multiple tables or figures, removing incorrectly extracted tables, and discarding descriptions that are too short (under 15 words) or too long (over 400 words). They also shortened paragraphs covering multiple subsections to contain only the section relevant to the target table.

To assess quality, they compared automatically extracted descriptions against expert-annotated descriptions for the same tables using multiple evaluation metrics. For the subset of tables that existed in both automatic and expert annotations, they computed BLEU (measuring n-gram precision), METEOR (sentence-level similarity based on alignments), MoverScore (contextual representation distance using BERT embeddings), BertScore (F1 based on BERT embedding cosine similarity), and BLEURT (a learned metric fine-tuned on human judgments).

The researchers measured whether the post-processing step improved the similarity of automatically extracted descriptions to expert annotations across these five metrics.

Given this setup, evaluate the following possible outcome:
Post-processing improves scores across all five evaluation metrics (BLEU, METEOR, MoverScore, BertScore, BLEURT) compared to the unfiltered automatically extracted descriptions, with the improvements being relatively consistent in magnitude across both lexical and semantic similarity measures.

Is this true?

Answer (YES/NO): NO